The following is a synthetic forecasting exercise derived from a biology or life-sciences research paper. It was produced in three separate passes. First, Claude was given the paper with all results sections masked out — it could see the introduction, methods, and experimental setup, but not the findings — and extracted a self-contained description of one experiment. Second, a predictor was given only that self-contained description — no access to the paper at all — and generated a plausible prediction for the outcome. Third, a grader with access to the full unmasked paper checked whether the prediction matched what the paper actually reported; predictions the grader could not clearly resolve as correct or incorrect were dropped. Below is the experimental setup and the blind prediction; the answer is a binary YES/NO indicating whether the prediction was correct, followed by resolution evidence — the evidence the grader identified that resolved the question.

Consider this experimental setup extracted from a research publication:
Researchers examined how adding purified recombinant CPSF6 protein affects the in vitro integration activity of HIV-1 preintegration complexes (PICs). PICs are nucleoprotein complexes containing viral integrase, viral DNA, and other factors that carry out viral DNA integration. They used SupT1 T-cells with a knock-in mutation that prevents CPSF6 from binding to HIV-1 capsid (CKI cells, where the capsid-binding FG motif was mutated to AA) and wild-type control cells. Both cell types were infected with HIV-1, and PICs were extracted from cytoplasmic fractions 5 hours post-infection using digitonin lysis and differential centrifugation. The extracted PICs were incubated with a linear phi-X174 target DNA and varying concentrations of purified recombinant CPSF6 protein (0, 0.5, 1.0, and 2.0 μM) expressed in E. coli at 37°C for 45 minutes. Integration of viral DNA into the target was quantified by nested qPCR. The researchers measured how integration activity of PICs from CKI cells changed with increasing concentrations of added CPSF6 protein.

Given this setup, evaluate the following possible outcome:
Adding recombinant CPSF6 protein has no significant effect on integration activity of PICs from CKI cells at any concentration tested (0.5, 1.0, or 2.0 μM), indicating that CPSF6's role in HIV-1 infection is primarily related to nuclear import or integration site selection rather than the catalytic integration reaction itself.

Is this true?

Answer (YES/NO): NO